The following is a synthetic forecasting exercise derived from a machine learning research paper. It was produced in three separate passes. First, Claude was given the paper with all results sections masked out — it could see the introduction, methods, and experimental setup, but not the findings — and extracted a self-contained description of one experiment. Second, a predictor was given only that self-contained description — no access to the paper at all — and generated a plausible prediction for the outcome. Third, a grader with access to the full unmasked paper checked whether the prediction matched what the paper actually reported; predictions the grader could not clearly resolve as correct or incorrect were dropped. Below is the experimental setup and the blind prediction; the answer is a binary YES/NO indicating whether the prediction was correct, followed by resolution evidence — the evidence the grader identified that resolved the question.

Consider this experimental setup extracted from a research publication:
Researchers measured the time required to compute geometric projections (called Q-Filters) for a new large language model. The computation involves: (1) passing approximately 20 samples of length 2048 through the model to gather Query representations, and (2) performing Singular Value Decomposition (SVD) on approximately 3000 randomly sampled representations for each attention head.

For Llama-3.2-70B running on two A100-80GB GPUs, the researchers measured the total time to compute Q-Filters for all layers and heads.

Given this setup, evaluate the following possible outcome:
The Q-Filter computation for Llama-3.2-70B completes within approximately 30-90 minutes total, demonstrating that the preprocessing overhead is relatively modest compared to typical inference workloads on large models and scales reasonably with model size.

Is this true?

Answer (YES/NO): NO